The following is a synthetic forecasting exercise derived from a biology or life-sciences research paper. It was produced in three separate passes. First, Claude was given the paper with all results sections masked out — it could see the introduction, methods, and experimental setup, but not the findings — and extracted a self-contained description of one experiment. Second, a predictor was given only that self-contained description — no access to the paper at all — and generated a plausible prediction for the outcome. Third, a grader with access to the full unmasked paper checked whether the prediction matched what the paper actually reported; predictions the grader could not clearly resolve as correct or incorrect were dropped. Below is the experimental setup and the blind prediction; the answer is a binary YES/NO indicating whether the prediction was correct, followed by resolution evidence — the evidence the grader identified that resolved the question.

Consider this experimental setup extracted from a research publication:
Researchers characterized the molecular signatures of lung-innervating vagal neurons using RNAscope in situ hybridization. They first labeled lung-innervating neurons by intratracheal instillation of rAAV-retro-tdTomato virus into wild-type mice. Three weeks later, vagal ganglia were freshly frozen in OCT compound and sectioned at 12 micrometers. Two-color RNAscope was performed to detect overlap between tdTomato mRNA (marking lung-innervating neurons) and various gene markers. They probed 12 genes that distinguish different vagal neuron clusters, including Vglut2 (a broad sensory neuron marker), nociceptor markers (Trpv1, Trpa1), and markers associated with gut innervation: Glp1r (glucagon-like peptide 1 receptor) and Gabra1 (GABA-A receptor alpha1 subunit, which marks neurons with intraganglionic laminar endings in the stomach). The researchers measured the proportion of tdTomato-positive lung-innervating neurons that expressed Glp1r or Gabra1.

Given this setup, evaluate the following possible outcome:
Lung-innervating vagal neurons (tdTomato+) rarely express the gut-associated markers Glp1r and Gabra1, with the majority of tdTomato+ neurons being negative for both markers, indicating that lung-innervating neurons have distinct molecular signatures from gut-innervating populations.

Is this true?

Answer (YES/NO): YES